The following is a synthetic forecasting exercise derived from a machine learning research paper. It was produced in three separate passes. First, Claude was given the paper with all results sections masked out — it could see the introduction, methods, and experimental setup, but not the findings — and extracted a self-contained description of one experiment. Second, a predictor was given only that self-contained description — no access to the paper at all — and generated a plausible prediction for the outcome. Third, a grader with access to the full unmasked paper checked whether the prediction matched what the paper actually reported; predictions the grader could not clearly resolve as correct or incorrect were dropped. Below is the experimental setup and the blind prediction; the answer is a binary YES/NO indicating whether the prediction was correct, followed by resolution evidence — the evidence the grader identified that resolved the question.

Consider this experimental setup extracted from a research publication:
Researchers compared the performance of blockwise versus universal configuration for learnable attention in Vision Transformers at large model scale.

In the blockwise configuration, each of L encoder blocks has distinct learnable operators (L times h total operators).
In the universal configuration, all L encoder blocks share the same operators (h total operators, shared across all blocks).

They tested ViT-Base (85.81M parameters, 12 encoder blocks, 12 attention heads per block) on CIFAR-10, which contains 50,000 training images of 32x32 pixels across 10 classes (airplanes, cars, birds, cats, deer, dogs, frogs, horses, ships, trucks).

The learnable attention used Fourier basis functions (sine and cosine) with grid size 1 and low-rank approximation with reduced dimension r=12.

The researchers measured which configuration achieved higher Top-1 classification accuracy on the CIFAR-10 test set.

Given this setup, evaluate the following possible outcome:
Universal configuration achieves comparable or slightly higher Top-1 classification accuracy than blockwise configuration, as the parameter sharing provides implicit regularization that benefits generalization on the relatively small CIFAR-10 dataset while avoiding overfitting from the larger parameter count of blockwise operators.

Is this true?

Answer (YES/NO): NO